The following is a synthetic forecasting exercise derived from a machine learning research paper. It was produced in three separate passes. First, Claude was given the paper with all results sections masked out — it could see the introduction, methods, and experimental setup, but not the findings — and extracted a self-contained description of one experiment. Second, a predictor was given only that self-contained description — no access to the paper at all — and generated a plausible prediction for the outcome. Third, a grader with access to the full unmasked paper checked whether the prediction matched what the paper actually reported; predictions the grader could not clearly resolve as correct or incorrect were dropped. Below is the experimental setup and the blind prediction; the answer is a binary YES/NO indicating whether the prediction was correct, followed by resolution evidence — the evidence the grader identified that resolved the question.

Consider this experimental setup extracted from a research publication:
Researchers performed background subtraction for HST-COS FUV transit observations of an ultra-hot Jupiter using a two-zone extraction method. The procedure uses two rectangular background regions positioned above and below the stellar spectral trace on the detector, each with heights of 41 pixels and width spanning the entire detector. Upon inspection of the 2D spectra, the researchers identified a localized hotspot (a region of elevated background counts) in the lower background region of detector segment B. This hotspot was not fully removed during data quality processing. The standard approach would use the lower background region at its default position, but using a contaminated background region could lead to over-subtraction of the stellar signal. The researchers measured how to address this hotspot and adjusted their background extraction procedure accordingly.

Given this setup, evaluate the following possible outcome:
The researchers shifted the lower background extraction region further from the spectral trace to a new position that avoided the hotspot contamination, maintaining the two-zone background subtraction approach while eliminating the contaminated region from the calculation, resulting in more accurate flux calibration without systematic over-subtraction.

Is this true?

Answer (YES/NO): NO